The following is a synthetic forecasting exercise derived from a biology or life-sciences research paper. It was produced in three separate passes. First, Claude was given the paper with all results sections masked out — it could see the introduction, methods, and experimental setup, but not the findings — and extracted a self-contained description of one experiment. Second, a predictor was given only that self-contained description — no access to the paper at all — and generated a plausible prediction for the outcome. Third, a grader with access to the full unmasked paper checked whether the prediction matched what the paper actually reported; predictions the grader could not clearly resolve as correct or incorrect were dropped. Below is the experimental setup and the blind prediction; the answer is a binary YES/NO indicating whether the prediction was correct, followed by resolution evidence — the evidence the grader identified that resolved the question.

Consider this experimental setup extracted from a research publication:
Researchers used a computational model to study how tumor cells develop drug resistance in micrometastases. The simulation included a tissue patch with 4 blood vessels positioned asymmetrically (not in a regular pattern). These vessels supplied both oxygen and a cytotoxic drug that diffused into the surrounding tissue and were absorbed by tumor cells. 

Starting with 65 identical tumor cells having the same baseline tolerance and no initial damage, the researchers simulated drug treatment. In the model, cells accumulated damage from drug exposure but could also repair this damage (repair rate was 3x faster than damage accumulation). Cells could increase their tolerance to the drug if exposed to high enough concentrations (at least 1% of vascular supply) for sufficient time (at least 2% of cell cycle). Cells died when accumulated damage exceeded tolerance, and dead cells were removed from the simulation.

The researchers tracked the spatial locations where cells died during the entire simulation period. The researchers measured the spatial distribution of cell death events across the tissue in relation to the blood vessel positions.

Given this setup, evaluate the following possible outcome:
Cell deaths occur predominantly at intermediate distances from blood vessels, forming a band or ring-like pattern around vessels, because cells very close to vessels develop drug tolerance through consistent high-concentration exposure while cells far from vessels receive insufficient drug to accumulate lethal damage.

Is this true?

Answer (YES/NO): NO